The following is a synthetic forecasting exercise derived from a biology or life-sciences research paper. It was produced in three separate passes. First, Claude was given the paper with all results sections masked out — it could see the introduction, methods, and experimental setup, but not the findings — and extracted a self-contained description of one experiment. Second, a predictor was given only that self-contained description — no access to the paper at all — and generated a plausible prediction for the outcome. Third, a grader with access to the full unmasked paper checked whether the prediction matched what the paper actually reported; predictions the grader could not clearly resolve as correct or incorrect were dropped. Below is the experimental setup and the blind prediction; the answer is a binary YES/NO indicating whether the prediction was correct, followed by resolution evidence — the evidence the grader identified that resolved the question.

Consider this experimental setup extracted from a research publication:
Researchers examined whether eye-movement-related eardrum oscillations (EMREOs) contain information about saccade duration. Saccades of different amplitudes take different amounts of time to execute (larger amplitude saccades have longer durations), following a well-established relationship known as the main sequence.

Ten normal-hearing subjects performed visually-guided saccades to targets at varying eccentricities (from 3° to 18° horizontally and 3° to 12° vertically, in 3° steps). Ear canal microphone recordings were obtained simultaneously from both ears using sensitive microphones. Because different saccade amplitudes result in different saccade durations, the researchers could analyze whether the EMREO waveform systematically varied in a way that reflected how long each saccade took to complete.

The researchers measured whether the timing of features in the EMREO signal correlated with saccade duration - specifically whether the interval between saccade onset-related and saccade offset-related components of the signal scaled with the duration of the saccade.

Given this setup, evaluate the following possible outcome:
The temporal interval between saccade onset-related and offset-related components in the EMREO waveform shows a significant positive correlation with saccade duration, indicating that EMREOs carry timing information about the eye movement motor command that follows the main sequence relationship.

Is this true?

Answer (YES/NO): YES